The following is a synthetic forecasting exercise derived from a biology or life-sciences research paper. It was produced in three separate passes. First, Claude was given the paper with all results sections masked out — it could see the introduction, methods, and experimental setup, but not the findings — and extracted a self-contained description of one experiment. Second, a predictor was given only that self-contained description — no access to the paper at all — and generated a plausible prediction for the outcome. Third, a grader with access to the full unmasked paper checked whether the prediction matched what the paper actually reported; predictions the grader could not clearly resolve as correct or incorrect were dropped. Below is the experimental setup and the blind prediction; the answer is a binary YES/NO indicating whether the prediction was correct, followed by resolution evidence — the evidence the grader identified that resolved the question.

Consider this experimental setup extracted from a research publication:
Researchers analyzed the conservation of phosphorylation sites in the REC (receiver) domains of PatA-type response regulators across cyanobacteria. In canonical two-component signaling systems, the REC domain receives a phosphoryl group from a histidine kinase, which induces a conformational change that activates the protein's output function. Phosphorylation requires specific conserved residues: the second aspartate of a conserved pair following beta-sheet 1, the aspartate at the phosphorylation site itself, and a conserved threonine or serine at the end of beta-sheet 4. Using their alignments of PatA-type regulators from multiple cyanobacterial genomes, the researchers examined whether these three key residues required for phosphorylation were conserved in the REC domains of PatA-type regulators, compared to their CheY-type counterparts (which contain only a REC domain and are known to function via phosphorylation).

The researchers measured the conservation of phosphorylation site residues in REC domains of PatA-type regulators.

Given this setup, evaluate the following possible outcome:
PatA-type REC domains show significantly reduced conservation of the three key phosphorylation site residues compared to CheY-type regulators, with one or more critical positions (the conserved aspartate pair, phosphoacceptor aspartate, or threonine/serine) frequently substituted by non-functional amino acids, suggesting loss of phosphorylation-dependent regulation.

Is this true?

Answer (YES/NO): NO